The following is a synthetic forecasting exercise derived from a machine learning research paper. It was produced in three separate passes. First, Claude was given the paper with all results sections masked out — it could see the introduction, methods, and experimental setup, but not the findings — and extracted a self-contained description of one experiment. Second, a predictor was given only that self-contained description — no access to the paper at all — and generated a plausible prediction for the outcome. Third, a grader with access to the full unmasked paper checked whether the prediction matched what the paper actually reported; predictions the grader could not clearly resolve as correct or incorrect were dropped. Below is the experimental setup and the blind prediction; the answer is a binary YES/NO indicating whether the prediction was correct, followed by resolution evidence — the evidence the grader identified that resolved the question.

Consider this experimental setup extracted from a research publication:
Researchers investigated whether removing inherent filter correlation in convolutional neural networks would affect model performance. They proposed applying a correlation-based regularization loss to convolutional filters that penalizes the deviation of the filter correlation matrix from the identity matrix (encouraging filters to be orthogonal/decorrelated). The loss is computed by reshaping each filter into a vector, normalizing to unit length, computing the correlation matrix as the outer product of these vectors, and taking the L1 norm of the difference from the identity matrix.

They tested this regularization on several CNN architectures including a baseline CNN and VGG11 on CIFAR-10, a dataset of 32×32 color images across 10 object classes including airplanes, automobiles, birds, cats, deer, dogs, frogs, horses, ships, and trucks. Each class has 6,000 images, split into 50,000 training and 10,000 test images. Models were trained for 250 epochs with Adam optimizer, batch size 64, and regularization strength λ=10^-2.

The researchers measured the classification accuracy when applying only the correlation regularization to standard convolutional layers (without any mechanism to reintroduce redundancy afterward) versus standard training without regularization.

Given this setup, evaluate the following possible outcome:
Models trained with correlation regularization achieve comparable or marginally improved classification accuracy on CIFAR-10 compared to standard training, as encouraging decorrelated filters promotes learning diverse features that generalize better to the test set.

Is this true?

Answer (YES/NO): NO